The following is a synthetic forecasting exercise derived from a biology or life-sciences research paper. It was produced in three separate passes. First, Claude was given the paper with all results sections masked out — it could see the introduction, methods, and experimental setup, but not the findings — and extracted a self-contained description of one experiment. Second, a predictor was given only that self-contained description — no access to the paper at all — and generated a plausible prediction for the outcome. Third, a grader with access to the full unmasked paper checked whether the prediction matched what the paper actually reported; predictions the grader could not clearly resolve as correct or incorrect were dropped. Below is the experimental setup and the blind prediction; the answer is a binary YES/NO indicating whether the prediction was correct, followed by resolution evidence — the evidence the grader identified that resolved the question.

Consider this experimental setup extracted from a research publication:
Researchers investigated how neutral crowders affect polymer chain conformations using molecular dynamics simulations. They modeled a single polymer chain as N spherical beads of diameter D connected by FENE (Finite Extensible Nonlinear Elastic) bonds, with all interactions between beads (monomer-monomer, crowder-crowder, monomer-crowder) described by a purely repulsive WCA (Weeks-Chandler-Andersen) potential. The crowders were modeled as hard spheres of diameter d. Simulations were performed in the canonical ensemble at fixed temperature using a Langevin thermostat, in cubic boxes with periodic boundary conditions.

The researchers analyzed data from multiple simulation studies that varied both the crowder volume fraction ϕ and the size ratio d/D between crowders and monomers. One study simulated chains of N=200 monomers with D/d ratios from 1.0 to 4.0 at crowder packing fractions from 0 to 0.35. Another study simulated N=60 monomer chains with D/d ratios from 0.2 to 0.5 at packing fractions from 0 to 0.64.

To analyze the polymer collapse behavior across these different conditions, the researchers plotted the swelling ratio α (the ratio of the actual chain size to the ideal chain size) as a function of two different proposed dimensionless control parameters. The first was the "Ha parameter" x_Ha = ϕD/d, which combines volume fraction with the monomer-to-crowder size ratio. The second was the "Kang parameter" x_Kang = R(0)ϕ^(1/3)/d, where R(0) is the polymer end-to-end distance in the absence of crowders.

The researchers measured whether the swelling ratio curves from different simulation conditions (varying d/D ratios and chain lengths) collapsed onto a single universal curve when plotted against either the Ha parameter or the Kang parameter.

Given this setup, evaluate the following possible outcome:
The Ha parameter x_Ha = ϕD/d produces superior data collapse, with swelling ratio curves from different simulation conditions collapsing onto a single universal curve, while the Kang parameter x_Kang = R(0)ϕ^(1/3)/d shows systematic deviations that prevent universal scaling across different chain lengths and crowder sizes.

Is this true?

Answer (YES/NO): NO